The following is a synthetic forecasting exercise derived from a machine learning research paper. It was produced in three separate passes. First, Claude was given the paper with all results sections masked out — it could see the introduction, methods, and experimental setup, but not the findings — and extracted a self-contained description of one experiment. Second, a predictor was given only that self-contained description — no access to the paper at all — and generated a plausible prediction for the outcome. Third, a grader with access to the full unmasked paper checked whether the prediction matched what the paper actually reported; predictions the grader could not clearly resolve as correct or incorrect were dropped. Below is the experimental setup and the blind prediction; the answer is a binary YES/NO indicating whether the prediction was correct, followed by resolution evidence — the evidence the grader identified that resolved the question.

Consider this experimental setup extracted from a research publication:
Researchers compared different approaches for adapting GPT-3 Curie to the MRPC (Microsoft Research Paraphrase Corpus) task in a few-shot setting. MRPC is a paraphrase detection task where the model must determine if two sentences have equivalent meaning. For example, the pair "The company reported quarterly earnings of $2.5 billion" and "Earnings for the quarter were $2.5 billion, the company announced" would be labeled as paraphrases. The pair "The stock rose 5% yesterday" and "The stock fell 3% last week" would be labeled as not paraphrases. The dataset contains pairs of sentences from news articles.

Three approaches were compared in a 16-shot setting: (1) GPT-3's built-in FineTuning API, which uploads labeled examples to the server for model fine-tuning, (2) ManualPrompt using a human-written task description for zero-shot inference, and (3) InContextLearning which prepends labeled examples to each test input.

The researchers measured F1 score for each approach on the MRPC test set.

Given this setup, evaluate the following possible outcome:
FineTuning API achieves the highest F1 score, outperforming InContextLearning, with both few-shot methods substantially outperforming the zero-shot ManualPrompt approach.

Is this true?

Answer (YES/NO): NO